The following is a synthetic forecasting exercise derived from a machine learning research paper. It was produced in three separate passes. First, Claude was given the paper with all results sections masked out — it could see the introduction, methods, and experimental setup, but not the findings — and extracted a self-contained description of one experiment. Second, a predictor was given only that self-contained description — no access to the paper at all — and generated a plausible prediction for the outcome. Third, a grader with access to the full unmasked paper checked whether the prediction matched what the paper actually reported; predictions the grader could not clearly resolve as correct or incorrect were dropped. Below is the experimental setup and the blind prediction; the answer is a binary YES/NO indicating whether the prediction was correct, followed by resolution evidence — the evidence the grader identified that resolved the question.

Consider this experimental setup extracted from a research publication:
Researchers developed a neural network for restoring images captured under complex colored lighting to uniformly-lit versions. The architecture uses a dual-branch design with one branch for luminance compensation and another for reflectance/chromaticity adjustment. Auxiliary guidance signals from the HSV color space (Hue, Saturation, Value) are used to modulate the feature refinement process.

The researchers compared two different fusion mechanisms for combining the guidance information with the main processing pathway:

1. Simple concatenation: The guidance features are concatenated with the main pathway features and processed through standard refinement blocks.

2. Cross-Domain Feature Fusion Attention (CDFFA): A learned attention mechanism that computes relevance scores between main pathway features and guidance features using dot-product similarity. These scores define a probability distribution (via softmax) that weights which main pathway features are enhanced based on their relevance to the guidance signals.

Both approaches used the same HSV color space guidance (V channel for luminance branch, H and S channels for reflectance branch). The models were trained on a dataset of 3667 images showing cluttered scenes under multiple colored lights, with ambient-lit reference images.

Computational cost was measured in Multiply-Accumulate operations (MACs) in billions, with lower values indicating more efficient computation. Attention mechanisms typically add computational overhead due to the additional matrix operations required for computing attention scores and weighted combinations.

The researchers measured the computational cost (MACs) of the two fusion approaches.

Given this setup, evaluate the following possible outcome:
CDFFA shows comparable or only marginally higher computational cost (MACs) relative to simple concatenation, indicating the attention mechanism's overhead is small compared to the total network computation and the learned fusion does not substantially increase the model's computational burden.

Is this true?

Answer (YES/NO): NO